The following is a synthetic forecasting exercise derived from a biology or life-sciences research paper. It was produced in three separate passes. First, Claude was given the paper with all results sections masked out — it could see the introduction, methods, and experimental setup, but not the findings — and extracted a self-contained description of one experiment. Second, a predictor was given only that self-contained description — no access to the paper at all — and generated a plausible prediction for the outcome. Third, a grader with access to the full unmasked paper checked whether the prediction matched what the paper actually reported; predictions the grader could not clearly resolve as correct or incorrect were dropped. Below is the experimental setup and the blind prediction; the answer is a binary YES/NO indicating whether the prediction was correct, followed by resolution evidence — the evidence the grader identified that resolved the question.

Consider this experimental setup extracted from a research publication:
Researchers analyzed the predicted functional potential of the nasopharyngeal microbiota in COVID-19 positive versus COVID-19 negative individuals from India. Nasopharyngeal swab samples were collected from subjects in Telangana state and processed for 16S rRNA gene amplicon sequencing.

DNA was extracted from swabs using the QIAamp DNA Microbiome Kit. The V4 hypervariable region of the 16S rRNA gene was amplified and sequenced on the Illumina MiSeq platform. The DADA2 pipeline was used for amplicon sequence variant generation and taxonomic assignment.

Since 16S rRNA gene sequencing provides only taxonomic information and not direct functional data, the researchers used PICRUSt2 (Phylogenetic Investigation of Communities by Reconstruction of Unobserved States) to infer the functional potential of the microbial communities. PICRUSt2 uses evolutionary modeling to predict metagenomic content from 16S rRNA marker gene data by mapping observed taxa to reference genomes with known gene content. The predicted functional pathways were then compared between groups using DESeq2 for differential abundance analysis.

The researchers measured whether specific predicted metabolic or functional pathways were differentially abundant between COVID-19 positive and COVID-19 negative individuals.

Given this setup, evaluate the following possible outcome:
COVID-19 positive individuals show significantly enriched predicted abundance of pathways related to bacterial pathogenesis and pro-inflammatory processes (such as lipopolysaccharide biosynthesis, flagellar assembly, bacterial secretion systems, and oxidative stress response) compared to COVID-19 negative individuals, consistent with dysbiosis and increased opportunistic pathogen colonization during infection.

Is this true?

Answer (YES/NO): NO